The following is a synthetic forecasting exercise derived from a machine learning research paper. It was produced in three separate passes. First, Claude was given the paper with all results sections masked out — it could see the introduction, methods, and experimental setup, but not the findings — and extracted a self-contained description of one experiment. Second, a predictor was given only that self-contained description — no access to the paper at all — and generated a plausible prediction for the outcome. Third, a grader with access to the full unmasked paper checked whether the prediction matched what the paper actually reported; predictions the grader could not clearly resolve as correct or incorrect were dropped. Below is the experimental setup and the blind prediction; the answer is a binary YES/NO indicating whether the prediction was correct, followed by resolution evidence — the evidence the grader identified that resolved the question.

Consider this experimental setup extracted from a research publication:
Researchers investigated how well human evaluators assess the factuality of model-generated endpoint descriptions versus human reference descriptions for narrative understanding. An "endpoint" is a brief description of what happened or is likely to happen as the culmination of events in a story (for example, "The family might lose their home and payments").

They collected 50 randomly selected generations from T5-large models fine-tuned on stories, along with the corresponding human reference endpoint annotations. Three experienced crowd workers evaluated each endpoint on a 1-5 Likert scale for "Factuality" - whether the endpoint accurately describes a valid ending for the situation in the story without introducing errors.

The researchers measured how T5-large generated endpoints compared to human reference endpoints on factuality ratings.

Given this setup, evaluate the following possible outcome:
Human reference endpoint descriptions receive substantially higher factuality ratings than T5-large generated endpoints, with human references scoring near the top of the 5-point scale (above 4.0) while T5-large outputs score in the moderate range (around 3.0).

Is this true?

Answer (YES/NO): NO